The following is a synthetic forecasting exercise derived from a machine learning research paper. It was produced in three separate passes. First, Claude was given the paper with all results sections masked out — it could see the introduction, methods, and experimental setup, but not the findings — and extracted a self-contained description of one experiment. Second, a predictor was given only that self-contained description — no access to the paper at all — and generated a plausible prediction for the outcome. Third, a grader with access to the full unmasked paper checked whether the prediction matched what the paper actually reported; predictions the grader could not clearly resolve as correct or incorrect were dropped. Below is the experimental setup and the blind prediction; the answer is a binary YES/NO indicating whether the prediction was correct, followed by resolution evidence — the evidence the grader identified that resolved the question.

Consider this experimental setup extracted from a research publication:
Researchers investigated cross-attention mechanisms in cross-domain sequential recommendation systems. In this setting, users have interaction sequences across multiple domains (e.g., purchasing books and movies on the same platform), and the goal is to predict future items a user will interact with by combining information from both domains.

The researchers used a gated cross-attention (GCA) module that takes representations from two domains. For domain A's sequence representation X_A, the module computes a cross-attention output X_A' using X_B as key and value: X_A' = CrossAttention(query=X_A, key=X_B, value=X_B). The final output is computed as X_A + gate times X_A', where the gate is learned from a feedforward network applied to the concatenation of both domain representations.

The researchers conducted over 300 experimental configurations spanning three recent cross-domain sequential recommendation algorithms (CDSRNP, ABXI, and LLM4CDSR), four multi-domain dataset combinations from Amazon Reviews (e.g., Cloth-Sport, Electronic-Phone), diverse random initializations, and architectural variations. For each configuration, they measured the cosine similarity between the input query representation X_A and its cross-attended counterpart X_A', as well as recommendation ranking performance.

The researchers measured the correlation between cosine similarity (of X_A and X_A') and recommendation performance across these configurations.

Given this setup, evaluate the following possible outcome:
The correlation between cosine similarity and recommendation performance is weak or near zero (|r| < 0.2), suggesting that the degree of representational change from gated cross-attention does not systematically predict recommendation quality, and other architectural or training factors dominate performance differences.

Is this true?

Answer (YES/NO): NO